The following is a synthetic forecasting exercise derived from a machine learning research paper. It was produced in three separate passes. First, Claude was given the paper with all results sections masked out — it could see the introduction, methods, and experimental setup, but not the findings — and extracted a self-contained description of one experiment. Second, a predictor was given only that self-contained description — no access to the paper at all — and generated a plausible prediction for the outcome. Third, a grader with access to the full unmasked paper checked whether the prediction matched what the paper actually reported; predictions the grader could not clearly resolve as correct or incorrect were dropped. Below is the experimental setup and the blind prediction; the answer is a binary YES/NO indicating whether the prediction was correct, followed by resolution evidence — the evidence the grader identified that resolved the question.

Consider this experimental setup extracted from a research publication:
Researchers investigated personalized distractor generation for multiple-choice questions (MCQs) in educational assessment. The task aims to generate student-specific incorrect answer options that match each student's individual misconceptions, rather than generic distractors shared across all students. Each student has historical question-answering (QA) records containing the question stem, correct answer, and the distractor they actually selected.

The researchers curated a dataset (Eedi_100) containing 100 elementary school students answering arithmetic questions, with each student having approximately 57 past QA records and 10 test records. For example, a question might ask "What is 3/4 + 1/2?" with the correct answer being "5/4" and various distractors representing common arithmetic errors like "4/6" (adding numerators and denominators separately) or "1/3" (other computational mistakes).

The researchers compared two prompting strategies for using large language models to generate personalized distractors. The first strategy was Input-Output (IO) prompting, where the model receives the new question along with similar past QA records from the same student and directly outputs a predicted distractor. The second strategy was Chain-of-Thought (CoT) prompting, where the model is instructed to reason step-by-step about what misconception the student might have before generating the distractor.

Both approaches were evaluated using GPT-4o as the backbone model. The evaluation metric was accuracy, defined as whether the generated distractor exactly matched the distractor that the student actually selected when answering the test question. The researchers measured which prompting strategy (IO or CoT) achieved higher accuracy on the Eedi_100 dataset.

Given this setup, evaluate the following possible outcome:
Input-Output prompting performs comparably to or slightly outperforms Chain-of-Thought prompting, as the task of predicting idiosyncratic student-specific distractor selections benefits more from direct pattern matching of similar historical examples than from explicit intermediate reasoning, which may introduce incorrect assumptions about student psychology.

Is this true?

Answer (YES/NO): YES